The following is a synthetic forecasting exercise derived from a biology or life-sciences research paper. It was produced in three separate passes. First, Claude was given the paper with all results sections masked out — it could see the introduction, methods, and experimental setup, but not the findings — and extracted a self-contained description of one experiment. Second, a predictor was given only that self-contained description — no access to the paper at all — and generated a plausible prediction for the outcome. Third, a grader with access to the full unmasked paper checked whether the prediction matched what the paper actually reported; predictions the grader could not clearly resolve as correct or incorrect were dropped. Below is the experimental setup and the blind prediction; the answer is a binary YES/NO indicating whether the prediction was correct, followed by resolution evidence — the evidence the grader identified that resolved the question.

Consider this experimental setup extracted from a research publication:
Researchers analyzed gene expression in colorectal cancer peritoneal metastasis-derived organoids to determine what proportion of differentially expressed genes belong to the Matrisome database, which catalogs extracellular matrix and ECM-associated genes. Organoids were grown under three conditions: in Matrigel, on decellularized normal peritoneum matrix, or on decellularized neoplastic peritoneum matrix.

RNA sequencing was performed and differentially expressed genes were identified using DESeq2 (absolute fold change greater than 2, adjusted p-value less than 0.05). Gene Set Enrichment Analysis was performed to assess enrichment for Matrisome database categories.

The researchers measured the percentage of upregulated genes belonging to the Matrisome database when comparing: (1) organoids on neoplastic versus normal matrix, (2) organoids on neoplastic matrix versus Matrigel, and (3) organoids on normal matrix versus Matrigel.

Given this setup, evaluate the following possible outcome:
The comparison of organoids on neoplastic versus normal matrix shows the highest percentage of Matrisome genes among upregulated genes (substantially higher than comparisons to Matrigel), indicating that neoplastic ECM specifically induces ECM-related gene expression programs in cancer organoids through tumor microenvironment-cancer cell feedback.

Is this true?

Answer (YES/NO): YES